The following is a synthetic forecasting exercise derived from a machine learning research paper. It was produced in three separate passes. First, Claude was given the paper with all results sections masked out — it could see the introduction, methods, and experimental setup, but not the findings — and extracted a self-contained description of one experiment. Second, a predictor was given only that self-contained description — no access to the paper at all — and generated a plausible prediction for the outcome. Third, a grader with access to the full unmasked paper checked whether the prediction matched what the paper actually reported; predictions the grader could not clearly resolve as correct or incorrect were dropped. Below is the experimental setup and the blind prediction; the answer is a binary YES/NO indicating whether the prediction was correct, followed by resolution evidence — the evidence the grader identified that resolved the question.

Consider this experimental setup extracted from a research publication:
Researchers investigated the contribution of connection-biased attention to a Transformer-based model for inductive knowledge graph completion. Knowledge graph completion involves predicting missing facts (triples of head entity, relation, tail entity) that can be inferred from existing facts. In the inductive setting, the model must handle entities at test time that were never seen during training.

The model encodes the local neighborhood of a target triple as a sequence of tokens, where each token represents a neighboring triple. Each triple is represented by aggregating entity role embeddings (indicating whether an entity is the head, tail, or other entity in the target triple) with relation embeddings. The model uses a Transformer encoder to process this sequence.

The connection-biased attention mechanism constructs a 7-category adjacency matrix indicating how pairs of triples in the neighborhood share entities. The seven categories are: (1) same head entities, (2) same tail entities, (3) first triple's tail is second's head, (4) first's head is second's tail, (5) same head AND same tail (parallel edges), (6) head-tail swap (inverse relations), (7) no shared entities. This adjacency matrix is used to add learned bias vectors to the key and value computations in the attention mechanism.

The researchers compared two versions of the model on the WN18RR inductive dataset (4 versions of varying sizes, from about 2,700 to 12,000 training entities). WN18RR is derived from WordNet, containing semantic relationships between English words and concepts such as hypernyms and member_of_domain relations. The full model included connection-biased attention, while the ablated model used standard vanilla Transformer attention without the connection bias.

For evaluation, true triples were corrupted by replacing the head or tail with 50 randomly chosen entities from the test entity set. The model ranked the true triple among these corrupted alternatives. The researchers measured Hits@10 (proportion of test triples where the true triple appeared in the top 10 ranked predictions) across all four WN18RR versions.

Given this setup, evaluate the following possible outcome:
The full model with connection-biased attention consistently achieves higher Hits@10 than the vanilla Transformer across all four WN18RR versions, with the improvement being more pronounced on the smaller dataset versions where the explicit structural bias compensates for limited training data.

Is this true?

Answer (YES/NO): NO